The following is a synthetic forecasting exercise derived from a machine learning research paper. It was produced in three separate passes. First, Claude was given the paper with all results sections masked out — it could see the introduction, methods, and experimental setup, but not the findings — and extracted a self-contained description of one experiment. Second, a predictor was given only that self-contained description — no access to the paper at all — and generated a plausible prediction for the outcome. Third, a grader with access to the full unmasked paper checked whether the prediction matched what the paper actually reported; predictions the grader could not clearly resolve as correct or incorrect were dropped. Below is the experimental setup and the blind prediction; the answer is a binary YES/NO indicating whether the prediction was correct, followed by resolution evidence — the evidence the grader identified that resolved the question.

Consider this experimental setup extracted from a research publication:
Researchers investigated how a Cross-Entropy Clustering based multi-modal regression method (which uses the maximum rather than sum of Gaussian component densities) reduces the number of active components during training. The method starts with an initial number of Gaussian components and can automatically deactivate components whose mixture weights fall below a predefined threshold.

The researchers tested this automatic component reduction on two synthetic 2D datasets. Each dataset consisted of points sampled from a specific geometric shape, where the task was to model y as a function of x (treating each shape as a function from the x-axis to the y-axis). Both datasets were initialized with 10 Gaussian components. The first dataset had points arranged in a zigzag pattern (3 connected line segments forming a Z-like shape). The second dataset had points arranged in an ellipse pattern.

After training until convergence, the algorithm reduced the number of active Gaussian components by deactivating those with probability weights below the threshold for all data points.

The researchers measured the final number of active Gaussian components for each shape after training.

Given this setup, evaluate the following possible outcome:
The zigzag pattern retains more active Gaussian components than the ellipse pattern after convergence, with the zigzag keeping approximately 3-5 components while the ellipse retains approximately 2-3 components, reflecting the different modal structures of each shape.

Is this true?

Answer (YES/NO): NO